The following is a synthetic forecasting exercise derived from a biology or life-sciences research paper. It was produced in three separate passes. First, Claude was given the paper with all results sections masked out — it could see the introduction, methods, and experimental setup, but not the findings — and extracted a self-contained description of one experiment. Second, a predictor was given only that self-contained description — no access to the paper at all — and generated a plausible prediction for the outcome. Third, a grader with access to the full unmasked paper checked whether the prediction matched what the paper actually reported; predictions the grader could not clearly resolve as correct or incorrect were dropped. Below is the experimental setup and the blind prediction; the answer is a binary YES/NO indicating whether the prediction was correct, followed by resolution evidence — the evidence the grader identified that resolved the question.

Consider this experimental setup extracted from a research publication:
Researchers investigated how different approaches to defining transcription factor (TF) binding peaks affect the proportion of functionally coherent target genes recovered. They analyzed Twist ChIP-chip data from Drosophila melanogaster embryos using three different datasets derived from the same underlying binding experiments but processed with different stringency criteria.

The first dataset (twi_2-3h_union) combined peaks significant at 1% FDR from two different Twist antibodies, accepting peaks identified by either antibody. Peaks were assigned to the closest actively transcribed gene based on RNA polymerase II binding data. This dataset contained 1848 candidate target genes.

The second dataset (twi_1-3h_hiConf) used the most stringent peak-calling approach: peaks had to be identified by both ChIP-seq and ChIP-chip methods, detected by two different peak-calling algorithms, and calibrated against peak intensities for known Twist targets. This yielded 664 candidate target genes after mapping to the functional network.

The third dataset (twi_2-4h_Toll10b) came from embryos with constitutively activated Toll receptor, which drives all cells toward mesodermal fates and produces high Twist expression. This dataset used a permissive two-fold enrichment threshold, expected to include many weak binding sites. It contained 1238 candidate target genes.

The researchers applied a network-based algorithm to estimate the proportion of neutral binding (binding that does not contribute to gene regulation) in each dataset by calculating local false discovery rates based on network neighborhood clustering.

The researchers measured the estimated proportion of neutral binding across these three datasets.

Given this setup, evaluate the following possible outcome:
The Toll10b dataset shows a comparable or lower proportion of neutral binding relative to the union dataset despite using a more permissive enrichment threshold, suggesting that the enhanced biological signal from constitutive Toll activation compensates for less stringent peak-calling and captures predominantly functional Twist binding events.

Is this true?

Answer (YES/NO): NO